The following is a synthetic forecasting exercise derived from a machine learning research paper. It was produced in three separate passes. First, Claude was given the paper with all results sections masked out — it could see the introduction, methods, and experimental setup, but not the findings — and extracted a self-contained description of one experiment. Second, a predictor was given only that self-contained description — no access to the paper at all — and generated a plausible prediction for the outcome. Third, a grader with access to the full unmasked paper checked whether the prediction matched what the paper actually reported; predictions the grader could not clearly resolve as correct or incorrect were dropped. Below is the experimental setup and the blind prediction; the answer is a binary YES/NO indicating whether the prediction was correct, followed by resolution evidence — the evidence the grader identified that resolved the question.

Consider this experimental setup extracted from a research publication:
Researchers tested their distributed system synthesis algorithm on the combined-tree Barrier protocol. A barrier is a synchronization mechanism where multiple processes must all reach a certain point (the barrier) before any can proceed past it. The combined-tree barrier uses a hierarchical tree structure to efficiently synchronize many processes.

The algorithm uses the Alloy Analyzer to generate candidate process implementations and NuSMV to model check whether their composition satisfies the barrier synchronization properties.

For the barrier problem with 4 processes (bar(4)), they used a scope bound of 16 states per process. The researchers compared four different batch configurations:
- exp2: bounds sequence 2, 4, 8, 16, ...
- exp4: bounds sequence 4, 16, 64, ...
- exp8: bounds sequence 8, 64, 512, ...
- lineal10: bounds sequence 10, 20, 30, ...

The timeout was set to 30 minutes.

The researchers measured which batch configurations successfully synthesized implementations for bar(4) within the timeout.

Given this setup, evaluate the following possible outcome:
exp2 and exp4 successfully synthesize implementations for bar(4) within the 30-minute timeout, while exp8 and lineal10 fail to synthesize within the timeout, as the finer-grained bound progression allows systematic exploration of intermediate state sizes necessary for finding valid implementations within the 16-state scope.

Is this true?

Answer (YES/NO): YES